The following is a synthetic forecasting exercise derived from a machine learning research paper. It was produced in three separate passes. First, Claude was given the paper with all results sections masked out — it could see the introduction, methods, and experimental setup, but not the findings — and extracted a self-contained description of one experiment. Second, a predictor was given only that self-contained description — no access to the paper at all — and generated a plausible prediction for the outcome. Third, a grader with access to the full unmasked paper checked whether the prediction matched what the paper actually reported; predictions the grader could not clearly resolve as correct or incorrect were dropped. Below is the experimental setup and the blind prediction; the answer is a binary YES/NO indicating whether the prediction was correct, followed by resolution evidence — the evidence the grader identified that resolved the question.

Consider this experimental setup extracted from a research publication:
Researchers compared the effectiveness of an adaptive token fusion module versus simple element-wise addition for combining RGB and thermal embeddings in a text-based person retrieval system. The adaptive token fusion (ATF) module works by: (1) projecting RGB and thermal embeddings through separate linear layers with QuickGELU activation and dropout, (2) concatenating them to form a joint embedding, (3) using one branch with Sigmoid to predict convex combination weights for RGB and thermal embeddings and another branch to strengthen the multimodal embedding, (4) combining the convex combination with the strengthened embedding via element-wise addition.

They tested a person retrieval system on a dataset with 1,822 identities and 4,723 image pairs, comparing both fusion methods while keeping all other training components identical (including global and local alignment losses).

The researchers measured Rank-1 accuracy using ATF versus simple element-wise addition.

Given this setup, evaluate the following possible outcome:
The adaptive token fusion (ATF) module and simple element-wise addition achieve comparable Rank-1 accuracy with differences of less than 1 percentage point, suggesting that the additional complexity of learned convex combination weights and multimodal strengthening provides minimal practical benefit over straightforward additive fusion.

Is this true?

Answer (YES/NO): YES